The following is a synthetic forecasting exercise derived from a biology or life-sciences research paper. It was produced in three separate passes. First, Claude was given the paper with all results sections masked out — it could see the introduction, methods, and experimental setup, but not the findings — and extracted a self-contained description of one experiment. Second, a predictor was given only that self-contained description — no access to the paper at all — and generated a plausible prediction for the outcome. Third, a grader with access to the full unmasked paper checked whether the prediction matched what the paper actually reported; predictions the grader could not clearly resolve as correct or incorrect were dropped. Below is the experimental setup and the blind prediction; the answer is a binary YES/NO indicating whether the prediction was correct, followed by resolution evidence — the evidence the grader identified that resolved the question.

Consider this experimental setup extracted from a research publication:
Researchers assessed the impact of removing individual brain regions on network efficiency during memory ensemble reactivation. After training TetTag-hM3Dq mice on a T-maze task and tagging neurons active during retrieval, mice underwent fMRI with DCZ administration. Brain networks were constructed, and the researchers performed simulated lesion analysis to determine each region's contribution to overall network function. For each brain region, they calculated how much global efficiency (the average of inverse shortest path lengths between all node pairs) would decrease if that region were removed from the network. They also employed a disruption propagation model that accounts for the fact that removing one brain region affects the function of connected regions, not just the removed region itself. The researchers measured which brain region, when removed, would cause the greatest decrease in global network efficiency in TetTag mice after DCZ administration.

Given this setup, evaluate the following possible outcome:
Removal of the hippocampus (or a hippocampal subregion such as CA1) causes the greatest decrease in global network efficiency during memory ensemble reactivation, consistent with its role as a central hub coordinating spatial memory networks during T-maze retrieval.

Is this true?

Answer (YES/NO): YES